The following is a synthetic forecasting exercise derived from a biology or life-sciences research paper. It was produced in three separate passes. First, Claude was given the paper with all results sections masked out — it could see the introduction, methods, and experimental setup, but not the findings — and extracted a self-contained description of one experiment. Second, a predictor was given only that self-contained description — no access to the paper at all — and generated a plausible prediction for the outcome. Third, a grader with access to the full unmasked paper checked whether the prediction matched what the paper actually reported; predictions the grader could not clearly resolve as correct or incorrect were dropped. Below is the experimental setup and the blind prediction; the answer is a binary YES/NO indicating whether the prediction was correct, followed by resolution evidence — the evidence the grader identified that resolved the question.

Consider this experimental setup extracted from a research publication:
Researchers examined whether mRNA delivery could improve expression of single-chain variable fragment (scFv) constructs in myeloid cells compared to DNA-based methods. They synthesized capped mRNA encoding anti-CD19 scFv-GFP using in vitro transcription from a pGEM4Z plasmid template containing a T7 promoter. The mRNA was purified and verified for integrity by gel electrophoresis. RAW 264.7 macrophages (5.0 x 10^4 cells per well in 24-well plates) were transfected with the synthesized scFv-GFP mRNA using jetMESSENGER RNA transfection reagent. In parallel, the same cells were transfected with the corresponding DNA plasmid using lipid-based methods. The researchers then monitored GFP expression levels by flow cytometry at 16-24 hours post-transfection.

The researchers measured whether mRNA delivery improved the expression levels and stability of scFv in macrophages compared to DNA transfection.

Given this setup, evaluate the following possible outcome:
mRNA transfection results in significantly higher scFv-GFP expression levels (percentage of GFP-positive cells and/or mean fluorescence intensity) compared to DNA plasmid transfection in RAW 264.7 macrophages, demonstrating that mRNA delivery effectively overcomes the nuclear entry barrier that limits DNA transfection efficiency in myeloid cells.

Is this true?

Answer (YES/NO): NO